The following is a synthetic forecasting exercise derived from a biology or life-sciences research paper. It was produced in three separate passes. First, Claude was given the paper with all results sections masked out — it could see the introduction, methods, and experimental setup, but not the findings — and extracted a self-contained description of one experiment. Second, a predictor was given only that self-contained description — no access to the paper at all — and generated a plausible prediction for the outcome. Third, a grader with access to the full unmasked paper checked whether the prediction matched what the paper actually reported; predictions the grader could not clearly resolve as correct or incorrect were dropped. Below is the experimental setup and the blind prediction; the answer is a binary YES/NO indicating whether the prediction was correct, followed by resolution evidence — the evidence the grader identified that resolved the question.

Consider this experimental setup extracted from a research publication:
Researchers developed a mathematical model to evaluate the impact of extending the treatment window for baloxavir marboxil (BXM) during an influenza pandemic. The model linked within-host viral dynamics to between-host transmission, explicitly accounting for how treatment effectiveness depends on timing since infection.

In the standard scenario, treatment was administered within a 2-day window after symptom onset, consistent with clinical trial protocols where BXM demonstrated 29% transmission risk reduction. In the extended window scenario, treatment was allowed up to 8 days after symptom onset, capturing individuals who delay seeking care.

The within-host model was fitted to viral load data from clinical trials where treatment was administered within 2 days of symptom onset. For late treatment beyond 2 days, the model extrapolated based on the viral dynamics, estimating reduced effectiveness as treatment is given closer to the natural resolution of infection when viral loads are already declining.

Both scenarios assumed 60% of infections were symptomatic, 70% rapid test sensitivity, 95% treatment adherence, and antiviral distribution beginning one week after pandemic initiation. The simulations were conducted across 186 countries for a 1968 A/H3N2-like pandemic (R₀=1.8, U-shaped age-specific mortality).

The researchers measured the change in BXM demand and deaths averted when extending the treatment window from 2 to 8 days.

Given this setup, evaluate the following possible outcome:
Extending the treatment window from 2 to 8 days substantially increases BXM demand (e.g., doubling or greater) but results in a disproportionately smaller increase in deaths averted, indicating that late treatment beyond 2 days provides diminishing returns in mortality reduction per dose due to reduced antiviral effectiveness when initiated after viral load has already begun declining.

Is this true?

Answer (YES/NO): NO